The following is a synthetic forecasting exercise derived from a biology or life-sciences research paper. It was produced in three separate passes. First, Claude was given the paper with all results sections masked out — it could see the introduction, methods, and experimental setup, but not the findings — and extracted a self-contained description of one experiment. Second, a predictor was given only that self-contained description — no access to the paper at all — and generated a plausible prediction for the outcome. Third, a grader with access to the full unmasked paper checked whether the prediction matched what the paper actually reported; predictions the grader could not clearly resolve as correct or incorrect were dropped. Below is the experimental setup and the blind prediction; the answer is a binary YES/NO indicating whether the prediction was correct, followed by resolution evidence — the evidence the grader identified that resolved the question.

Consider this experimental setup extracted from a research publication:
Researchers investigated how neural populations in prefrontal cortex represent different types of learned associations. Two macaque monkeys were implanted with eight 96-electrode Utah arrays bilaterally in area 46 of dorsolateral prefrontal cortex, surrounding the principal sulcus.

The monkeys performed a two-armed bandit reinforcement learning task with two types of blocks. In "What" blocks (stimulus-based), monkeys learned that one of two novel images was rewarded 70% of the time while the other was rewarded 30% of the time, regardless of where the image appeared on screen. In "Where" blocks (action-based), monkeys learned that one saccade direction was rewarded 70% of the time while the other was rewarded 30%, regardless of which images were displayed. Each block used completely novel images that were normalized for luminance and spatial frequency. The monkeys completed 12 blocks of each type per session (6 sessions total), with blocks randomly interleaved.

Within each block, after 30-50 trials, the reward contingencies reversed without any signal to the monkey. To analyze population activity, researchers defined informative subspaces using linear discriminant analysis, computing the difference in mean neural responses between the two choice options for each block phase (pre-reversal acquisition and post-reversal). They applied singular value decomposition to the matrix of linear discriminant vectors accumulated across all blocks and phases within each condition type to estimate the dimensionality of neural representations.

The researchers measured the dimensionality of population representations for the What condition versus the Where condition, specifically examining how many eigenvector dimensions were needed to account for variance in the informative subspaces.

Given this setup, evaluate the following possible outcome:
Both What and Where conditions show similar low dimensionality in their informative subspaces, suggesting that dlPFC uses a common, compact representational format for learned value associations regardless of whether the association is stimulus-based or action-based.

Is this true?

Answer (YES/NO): NO